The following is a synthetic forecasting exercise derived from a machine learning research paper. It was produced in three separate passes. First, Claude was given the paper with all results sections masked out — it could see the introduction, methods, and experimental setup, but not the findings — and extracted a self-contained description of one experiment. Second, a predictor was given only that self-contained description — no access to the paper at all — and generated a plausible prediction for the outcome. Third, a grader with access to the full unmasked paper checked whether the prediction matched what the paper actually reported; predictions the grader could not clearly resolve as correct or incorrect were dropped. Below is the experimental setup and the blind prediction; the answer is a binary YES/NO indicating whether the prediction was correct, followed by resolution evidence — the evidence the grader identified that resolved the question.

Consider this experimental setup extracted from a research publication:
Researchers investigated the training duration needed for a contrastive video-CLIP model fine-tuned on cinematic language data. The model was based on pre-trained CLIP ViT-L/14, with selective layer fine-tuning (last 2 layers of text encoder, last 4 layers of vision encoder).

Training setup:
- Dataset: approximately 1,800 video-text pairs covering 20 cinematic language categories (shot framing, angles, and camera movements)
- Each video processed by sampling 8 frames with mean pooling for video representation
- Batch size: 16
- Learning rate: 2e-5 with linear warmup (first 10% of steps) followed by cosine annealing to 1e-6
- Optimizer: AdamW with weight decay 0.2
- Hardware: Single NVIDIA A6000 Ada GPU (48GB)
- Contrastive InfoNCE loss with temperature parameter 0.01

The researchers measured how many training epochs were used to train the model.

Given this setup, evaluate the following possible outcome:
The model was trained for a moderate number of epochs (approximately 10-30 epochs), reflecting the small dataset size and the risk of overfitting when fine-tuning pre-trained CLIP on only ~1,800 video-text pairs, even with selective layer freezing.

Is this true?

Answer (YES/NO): NO